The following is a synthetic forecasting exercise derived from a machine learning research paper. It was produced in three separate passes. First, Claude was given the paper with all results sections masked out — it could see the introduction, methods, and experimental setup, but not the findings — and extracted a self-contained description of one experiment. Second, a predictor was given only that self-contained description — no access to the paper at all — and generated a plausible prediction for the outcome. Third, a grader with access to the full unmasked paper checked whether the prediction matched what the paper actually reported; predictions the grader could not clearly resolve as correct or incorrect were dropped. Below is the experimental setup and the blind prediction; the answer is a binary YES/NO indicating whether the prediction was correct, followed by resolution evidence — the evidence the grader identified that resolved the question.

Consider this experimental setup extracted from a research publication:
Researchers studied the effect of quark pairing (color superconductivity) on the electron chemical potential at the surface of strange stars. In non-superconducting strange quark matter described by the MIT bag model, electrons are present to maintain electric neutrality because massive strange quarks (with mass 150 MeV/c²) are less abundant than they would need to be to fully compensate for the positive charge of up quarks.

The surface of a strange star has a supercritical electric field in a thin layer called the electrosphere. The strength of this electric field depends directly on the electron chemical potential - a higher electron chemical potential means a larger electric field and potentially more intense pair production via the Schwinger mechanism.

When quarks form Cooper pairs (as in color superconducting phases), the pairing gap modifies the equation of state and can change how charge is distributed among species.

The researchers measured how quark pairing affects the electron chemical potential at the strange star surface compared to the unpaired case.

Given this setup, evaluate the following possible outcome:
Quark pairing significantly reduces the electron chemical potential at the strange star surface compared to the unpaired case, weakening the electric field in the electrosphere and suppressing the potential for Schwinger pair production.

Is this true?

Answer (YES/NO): NO